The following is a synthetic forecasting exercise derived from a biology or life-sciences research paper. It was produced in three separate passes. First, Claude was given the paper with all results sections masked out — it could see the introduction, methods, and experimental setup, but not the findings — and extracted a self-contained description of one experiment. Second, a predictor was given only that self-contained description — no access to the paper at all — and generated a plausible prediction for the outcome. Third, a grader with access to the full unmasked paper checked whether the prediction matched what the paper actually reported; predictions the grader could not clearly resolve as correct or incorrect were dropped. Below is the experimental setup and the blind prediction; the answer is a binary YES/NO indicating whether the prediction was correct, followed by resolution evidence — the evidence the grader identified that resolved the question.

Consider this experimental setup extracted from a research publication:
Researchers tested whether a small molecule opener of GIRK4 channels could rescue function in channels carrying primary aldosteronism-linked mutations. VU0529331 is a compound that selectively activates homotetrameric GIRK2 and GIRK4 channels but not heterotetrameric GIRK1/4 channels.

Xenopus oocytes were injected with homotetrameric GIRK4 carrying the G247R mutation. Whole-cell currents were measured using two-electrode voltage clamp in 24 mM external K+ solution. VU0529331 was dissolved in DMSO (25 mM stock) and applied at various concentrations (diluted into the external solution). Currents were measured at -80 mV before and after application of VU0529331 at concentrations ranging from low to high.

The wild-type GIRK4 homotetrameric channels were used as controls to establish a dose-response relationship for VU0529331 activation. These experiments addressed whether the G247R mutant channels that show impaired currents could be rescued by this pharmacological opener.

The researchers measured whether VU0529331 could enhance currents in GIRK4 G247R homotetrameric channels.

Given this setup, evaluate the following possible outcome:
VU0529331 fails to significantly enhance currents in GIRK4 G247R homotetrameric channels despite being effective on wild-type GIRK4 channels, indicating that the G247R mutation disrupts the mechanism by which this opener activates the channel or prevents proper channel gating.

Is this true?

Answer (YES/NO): NO